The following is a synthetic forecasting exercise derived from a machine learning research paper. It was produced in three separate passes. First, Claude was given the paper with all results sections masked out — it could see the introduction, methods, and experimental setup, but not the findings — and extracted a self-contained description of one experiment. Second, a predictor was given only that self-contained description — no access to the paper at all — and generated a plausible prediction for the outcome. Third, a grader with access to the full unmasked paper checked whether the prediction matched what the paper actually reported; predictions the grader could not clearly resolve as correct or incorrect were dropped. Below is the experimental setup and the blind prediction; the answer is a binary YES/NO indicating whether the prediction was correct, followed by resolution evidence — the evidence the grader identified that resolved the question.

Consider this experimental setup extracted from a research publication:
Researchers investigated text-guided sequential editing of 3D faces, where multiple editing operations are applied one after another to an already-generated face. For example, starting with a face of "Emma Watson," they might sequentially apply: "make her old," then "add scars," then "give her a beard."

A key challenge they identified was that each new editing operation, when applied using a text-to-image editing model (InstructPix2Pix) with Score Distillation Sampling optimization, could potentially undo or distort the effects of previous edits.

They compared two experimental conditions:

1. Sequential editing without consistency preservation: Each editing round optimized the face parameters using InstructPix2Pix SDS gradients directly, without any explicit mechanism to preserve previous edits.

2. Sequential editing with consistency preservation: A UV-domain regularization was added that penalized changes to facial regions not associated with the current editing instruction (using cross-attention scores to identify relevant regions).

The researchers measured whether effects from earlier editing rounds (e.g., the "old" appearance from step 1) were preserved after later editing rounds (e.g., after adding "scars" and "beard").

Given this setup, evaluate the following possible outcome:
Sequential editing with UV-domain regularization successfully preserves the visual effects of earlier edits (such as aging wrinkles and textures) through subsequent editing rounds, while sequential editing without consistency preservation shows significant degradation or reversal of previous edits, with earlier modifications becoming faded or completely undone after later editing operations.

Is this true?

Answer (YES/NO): YES